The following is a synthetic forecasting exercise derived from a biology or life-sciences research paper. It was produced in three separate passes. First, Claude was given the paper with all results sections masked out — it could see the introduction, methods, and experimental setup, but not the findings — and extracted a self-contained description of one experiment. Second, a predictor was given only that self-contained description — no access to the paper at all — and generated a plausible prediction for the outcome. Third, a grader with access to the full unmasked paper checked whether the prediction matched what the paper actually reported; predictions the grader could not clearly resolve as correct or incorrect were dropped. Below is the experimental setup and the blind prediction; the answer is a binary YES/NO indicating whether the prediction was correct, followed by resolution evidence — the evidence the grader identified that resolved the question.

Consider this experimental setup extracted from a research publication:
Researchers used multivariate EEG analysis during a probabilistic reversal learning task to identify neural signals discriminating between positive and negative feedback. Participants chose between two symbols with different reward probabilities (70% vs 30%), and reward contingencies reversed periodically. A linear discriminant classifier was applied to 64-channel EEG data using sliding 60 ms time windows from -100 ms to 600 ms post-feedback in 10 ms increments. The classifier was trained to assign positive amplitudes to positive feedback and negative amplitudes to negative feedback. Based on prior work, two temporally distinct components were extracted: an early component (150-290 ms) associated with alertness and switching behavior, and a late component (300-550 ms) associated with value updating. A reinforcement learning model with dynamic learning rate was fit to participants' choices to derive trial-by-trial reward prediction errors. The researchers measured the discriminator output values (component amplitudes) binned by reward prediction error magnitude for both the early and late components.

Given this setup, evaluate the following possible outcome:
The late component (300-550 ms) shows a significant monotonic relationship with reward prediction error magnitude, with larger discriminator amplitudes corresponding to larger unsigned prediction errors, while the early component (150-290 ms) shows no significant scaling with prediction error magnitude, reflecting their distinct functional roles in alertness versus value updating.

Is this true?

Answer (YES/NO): NO